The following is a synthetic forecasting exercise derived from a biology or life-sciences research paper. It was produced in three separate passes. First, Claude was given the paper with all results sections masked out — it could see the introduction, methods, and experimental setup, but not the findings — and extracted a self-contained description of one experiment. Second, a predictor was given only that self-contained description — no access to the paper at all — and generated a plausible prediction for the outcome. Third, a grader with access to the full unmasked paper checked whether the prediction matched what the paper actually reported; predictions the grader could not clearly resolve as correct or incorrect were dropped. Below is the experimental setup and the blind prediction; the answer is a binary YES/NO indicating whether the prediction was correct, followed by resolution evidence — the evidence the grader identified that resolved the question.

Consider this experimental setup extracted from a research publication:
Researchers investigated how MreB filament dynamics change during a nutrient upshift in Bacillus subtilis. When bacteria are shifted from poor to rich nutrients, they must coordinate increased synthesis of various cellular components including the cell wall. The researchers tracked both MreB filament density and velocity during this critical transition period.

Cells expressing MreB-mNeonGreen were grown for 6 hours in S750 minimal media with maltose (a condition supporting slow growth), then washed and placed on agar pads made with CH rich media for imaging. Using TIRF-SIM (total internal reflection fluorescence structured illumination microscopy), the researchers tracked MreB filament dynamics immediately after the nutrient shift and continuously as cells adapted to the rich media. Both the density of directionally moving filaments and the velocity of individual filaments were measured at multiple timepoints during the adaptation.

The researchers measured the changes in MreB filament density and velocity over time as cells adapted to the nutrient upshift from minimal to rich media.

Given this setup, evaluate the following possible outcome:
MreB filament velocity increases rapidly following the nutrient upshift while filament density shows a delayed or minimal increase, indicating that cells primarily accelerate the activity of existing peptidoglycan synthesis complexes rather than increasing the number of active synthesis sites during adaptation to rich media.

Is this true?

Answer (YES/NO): NO